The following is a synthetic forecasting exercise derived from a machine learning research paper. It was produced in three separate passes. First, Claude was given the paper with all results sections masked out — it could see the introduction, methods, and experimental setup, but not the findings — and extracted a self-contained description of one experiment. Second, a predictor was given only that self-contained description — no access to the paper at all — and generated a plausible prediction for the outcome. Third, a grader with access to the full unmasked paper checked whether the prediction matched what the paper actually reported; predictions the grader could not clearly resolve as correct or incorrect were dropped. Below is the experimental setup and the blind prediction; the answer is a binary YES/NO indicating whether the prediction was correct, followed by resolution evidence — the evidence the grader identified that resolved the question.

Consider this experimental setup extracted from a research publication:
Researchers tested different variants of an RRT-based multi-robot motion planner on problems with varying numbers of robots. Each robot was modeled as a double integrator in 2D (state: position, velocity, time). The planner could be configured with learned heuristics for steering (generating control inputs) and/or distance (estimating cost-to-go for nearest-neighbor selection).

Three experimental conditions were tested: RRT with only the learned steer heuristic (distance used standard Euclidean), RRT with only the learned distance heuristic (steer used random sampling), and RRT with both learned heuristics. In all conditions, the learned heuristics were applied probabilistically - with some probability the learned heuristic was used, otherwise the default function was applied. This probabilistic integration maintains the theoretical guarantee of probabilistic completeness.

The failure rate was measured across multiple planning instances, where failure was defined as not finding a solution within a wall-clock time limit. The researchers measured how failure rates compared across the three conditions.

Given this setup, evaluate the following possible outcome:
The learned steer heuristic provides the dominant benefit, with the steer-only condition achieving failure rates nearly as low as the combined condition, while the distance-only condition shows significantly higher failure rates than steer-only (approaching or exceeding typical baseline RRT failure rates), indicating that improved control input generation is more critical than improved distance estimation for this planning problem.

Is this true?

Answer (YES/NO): NO